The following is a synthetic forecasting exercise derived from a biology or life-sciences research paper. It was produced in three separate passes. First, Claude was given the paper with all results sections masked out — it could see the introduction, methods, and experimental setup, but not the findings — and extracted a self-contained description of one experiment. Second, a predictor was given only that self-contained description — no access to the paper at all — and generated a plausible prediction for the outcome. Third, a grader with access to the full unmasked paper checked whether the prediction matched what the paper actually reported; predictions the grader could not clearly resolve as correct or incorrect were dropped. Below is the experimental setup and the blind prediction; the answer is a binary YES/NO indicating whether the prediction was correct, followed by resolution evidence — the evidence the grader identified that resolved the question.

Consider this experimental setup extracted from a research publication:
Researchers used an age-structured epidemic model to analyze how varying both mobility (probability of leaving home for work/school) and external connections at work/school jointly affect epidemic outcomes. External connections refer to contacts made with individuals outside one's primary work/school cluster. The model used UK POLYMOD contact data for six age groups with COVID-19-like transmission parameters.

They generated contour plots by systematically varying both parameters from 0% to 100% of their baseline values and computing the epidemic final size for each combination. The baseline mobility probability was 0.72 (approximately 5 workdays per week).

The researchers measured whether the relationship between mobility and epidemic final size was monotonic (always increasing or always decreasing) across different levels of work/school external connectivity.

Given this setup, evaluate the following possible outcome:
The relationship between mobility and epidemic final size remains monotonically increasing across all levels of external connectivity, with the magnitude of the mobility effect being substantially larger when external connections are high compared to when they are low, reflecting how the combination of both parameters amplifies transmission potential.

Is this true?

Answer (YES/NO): NO